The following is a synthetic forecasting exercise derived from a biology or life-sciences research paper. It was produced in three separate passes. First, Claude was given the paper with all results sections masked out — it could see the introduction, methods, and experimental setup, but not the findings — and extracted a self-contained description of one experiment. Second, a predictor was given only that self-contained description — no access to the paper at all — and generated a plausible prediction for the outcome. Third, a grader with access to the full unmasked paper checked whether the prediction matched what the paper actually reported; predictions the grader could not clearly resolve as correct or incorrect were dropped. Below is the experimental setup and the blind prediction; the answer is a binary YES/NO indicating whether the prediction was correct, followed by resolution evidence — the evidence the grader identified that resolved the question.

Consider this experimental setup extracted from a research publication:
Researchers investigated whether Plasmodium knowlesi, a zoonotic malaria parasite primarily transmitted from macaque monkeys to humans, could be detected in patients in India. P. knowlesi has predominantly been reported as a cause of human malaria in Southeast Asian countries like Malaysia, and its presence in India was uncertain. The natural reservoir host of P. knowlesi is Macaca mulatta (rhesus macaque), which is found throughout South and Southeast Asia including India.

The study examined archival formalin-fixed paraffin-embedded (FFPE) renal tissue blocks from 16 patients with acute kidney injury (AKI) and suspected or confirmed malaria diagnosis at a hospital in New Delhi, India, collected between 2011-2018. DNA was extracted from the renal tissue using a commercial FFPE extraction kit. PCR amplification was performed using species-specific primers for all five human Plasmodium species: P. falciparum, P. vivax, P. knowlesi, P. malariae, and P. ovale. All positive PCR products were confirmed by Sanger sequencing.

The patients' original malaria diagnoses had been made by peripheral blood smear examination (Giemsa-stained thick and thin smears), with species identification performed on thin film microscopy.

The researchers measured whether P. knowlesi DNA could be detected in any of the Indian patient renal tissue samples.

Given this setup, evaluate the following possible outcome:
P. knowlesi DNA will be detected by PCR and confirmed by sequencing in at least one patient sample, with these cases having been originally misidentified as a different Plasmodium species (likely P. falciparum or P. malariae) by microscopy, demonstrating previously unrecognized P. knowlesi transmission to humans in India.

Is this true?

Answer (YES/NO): NO